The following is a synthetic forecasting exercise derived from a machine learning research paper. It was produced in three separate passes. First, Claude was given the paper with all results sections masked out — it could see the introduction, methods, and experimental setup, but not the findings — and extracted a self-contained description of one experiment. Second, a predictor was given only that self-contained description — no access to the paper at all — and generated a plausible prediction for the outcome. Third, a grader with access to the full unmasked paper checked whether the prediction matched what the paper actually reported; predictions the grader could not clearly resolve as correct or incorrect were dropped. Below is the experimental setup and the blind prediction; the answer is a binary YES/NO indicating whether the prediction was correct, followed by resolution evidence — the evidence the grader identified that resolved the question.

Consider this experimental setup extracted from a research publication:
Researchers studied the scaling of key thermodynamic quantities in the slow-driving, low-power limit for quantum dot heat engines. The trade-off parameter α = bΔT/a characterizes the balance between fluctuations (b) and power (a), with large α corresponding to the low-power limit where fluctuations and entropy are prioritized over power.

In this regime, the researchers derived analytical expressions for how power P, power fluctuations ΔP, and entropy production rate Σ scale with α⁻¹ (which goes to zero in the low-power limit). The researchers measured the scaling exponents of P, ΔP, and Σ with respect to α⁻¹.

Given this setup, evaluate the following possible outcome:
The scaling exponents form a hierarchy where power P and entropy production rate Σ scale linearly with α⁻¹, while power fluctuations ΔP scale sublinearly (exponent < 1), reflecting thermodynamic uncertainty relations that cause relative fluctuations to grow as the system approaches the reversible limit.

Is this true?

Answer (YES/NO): NO